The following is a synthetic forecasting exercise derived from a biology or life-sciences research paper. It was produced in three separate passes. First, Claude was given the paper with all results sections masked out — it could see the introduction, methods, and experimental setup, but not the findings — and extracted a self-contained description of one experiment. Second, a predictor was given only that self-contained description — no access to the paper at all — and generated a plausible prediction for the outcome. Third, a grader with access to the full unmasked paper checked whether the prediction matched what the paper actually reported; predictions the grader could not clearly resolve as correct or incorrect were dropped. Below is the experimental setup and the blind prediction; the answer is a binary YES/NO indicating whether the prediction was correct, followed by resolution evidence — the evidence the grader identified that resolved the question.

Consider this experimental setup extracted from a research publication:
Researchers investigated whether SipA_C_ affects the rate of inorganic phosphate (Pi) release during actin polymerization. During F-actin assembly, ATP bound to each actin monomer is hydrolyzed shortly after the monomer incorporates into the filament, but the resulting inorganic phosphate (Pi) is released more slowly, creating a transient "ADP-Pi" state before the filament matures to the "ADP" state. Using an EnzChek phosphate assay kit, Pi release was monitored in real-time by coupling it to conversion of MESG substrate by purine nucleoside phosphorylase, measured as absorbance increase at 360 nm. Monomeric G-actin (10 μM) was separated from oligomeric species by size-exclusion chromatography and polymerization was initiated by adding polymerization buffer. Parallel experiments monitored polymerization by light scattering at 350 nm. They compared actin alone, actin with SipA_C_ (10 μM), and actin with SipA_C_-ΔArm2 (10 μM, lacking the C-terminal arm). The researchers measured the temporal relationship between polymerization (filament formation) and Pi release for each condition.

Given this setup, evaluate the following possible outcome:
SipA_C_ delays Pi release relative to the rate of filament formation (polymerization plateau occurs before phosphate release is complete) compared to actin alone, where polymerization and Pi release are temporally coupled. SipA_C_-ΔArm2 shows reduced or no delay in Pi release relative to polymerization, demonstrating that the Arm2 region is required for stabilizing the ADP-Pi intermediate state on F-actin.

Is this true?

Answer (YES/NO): YES